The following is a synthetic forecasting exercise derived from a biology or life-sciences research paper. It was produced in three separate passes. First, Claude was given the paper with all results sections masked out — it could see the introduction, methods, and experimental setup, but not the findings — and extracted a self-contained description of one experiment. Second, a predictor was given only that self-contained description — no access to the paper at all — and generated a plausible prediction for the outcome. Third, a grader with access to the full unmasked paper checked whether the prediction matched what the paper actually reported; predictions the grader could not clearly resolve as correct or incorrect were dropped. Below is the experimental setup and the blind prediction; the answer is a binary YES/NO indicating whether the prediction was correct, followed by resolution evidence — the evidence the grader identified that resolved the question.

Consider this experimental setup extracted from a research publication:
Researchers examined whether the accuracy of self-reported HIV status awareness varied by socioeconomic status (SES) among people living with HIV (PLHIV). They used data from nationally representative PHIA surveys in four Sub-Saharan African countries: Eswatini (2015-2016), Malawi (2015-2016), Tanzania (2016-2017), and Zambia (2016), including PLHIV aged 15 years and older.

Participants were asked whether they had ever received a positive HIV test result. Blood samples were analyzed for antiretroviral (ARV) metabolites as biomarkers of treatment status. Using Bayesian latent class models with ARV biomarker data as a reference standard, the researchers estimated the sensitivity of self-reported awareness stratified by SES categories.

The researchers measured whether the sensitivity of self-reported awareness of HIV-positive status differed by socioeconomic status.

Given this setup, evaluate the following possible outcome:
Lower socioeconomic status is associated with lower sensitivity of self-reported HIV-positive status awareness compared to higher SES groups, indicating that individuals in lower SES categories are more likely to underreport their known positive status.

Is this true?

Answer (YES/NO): NO